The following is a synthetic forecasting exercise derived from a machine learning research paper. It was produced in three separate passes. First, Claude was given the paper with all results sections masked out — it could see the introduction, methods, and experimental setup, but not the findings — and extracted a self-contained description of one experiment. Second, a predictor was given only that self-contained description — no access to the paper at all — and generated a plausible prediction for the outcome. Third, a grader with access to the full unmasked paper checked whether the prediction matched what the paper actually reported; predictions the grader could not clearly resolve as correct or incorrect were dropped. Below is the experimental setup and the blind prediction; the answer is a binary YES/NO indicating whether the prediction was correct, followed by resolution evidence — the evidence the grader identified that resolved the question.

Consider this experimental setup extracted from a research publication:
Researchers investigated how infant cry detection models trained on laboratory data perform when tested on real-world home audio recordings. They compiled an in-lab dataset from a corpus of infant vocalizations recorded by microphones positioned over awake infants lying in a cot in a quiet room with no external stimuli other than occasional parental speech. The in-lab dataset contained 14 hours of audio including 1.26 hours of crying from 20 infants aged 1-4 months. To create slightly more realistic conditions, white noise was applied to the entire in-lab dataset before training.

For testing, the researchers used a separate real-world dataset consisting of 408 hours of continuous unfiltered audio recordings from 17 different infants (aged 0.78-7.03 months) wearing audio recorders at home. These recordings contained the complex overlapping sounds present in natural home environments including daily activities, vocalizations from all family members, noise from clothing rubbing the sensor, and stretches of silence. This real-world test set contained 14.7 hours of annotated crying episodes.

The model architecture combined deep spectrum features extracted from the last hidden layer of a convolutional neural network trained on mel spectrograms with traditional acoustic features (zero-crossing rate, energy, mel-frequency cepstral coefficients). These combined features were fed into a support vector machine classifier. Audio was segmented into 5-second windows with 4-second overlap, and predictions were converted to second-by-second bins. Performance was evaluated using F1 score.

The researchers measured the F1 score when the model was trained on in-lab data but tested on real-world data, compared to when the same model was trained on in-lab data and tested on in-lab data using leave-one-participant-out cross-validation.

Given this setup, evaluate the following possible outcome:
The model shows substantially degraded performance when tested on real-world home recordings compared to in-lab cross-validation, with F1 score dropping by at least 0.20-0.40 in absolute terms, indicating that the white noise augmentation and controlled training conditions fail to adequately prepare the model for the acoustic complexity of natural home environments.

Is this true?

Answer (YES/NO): YES